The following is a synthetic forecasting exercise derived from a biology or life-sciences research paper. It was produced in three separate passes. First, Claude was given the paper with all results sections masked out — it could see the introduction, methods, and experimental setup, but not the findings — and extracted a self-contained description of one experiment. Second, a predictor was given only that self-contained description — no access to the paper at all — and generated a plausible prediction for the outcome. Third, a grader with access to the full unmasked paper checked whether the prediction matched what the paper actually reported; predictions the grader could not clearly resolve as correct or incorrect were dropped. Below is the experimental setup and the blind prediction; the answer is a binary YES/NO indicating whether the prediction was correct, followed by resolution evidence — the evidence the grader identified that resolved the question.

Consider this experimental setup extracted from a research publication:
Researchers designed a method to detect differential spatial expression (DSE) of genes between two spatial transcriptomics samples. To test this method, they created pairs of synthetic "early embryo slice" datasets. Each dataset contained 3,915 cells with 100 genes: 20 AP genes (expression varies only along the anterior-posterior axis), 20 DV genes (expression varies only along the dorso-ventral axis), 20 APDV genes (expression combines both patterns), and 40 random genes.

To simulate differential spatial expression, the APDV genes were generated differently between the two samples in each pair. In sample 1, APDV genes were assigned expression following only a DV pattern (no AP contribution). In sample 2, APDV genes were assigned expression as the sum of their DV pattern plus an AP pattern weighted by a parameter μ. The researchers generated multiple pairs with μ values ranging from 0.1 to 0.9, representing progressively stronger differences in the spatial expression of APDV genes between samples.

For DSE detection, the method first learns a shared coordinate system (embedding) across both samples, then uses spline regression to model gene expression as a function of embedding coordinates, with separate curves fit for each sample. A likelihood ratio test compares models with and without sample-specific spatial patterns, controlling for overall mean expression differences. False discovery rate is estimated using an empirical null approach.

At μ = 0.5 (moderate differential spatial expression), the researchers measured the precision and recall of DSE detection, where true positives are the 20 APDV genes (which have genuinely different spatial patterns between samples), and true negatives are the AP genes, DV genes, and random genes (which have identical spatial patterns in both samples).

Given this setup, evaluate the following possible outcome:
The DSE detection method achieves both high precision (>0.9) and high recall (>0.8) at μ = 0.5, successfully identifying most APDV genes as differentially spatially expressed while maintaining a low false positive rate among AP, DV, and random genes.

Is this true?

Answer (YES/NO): YES